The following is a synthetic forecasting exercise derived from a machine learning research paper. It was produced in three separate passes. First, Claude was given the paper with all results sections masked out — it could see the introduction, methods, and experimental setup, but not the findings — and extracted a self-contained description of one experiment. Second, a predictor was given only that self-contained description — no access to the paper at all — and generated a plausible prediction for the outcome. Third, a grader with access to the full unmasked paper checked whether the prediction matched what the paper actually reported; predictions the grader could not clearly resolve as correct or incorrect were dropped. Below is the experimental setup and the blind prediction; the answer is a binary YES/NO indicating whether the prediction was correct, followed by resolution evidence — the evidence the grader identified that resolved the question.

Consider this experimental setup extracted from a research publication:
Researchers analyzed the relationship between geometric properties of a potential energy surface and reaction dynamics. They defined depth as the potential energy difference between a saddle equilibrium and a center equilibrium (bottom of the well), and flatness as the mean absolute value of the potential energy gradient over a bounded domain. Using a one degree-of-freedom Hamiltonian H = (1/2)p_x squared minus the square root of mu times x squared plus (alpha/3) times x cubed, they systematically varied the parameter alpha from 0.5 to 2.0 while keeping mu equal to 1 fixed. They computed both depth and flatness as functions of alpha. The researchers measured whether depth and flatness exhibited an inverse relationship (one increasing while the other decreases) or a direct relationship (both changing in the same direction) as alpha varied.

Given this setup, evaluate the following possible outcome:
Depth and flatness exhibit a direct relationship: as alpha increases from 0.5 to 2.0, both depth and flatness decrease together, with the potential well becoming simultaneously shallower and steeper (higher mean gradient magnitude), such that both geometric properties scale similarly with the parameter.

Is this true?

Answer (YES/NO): NO